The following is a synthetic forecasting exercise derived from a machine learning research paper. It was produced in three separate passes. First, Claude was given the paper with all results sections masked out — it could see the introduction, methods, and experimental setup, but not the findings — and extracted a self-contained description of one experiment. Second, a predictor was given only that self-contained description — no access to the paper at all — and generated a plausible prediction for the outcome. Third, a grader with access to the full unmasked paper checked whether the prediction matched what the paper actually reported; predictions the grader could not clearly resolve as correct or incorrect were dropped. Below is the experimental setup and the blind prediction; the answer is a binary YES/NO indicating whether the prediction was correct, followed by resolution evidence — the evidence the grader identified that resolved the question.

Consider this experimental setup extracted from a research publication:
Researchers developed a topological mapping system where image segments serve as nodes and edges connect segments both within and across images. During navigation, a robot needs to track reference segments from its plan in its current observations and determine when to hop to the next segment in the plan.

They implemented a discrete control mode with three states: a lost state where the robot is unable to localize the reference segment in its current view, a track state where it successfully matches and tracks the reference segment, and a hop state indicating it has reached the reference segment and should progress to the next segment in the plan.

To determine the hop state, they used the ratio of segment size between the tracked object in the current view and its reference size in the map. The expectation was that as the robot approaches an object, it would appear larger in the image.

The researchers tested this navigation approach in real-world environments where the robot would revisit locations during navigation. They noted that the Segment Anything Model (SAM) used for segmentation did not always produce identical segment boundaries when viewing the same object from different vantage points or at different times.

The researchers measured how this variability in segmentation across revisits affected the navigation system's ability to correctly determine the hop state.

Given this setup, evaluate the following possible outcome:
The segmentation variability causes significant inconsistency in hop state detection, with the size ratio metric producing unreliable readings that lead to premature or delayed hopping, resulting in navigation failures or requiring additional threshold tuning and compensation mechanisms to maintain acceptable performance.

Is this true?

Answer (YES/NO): YES